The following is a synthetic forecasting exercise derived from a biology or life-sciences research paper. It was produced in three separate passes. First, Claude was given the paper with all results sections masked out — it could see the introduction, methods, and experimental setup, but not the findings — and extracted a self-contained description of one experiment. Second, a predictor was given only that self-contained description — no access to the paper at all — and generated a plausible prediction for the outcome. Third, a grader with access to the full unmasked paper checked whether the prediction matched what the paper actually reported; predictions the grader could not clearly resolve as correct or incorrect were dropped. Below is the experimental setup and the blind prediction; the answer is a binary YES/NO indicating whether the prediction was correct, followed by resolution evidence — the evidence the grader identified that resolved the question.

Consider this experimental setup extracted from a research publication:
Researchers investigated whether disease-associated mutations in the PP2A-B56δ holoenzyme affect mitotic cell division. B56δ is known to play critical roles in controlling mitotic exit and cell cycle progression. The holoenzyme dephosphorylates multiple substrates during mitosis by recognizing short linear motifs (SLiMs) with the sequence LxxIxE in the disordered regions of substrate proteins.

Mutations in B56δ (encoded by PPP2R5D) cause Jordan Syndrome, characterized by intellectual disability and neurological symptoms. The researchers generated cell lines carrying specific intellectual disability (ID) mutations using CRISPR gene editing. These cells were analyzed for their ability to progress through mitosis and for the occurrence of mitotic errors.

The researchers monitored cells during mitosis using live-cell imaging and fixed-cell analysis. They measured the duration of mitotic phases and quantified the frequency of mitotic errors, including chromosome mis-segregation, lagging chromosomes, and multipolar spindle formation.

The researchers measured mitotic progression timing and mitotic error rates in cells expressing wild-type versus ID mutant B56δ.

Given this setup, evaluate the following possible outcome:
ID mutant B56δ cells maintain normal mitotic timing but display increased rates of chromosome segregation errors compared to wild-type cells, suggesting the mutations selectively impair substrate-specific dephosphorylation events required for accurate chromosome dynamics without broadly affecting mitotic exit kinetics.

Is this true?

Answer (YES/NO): NO